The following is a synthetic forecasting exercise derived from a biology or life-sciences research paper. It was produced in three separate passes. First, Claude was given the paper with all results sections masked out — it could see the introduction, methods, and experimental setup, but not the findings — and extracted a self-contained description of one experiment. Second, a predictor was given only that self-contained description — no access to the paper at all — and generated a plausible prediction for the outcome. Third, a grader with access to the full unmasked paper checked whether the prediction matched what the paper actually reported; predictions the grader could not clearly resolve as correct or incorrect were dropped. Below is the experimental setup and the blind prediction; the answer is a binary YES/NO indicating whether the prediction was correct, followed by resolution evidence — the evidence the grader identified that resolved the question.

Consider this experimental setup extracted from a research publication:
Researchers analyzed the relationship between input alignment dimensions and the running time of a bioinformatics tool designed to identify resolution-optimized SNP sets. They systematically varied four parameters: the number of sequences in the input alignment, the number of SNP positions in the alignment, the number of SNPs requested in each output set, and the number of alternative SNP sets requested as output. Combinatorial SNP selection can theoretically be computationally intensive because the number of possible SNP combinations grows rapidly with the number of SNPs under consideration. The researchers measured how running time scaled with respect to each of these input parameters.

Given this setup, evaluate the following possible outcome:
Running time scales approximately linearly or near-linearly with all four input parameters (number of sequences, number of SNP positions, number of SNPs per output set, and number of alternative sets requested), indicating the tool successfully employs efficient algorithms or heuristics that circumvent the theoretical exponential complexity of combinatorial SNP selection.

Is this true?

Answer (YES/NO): YES